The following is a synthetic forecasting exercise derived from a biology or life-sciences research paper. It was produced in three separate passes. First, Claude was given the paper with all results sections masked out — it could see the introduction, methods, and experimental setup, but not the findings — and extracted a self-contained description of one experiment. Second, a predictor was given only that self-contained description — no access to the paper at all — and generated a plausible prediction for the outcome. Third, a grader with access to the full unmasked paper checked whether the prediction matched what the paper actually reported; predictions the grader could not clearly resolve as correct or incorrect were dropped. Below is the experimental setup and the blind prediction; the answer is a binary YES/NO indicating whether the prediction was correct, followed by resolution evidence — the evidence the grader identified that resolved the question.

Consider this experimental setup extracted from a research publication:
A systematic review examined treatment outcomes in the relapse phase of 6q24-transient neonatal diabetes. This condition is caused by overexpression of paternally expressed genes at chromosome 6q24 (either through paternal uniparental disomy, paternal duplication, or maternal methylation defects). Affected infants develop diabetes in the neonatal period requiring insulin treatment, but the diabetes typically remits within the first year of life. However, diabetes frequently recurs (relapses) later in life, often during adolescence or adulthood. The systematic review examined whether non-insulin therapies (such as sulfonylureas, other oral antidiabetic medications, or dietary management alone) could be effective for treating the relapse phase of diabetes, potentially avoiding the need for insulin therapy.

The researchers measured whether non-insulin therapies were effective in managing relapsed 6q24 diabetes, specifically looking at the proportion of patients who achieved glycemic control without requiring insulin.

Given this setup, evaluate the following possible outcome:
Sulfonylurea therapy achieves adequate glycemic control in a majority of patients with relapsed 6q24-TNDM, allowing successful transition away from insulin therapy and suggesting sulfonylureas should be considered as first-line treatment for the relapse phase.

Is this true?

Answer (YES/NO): NO